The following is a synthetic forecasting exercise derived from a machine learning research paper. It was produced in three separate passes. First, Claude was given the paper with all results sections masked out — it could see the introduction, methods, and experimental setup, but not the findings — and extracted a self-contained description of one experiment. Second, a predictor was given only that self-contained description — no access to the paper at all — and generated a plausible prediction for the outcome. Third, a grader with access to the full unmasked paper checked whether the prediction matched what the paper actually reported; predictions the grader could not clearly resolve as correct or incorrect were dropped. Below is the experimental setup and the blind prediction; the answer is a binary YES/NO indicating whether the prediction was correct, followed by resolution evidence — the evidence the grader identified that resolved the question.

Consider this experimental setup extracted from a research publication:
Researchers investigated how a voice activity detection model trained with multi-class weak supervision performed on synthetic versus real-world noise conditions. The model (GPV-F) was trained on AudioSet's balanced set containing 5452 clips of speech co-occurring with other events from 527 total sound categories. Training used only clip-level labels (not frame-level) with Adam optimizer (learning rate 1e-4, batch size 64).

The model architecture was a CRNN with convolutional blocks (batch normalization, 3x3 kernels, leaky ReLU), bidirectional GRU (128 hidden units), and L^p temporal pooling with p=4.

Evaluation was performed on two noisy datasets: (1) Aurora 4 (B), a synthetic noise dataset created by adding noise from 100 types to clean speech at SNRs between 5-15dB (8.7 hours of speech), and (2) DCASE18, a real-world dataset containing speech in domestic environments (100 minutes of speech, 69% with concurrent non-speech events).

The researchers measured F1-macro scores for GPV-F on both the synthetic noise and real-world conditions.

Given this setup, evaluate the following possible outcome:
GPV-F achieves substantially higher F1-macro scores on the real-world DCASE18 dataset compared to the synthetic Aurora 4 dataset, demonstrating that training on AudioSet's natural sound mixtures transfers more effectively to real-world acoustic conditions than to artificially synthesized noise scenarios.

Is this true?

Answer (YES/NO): NO